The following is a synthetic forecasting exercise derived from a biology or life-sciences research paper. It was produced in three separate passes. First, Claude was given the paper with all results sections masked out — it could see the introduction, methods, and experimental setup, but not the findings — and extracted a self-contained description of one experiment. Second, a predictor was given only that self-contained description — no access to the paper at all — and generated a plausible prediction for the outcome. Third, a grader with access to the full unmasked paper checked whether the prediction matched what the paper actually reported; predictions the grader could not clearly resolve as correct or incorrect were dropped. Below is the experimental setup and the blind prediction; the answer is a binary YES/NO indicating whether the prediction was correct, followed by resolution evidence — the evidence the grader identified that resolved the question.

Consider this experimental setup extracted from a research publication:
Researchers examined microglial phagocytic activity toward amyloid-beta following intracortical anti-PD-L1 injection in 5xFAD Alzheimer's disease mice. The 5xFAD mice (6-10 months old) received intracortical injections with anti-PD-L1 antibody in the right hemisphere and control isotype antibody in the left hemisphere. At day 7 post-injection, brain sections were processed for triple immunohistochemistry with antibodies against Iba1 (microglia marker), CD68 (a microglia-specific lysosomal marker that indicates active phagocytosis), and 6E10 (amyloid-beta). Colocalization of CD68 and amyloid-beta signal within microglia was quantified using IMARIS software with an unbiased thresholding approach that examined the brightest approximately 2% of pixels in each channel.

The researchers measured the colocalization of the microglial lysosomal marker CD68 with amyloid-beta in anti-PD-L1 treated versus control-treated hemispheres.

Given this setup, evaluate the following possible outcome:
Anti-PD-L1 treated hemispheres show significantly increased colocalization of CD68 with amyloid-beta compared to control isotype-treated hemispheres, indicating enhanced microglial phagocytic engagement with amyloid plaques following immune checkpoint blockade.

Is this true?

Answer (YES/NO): YES